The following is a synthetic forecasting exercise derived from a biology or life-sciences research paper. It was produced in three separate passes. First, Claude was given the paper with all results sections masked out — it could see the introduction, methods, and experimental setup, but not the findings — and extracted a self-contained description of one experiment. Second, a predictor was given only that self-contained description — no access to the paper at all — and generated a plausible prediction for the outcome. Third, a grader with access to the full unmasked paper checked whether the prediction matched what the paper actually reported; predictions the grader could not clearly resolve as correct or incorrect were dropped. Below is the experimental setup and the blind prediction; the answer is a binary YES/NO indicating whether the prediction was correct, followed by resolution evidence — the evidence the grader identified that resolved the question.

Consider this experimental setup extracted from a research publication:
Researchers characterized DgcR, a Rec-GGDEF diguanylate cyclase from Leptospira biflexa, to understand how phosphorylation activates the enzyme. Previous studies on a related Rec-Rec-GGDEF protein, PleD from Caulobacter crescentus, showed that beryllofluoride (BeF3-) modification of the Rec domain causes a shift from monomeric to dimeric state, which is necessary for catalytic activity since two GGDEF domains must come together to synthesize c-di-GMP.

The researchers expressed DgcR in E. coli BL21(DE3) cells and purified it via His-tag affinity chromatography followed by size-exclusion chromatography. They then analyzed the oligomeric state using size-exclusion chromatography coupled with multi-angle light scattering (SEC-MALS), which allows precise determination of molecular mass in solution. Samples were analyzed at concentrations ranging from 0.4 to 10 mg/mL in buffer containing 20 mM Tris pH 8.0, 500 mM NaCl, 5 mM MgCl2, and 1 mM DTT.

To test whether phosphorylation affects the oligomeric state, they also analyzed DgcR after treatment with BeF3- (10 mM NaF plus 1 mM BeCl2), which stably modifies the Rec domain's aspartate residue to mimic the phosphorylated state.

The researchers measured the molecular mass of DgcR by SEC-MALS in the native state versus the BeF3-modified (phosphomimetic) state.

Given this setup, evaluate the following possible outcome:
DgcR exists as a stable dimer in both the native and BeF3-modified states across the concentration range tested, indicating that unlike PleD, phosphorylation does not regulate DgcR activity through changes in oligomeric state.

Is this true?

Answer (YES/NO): YES